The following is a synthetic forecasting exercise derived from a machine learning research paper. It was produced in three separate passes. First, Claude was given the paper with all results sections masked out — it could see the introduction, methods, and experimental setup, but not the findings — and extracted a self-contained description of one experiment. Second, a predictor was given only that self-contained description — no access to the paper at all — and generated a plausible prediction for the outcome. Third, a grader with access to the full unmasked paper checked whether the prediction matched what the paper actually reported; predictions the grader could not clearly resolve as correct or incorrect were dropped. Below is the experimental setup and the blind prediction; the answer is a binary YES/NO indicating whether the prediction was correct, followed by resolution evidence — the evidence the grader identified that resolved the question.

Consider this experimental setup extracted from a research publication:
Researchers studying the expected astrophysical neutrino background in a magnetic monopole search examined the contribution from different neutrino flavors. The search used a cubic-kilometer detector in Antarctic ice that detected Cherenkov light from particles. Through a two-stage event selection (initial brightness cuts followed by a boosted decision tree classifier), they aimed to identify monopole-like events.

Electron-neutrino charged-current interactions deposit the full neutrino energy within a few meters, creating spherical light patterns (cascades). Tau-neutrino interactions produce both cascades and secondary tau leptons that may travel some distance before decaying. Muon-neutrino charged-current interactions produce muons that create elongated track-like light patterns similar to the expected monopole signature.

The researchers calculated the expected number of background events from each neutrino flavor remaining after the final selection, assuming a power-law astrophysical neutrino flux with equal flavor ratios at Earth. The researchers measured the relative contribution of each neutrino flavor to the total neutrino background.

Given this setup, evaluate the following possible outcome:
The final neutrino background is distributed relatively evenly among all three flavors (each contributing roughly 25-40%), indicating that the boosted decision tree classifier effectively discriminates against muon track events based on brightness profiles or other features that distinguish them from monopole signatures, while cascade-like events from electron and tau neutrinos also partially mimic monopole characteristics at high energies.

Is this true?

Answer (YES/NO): NO